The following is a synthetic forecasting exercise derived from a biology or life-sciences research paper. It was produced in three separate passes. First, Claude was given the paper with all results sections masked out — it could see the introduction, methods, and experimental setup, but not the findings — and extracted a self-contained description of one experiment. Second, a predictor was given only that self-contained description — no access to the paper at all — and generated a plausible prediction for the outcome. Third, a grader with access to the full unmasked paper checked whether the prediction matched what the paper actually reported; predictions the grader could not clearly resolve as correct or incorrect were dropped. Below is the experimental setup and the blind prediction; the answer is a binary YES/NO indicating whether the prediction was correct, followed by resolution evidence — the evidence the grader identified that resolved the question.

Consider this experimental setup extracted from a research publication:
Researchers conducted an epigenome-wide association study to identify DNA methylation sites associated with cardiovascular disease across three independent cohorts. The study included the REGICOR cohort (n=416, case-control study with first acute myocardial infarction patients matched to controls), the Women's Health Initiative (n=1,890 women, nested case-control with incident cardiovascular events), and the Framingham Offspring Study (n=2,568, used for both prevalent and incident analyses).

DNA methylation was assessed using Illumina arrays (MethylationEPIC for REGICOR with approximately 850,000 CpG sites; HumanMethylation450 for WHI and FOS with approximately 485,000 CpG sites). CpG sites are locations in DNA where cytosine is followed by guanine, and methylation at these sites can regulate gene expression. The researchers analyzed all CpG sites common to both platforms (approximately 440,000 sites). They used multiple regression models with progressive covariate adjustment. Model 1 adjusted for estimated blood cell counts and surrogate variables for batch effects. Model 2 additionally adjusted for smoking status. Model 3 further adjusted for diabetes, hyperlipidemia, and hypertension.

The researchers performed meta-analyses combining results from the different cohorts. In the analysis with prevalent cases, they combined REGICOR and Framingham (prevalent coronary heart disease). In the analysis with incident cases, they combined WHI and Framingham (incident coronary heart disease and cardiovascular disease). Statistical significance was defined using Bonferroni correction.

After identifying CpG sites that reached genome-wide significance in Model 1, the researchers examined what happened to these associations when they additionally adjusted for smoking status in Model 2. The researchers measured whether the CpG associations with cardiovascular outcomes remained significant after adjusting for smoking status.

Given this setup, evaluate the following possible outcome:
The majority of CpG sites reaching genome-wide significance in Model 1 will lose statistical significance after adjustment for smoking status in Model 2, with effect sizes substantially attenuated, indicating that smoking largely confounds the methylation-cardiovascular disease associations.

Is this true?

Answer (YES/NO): NO